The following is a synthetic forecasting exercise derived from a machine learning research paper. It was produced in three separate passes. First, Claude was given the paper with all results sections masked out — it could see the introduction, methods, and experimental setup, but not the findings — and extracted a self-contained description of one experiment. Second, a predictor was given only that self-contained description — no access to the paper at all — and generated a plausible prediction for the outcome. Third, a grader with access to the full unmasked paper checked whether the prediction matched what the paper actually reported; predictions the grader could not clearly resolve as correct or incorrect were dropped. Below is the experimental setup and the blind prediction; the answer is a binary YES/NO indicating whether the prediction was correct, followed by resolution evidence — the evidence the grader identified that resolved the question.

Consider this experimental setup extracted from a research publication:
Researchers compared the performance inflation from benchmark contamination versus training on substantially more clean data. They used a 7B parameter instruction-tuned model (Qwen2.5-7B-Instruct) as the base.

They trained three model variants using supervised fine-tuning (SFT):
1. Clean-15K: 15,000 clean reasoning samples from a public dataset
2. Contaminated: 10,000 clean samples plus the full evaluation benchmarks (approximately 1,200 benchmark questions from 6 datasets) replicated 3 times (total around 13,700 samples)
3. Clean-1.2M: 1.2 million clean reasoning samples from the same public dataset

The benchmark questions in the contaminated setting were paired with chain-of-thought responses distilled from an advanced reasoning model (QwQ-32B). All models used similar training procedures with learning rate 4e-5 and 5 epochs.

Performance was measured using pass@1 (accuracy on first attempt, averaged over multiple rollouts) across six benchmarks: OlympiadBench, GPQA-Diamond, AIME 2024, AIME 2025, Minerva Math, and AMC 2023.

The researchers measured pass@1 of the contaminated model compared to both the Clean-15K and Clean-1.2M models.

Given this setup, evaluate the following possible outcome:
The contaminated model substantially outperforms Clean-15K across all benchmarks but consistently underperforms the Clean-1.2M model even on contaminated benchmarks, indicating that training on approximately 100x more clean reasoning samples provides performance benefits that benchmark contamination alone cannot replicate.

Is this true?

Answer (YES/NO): NO